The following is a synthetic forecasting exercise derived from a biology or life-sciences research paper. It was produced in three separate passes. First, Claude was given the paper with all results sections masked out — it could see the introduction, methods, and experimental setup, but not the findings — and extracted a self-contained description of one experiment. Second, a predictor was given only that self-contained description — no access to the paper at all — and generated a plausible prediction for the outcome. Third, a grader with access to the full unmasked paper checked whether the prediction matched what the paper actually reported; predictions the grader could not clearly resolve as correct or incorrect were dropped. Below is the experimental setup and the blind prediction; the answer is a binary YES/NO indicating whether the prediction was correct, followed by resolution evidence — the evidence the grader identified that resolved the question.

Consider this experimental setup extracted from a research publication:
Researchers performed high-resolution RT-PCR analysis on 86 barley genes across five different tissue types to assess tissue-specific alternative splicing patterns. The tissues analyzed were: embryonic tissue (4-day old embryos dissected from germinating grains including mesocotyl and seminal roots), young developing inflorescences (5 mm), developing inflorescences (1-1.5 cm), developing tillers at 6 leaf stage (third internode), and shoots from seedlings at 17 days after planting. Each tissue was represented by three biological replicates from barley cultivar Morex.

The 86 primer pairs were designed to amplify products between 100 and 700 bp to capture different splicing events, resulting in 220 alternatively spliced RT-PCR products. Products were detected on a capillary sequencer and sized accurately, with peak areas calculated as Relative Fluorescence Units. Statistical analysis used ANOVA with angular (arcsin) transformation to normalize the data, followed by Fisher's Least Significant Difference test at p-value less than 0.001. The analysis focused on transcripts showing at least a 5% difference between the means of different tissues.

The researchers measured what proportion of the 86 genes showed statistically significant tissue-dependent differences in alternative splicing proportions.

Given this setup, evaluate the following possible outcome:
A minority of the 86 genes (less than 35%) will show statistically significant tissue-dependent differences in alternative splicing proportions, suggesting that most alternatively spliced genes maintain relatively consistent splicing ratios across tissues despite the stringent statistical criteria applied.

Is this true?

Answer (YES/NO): NO